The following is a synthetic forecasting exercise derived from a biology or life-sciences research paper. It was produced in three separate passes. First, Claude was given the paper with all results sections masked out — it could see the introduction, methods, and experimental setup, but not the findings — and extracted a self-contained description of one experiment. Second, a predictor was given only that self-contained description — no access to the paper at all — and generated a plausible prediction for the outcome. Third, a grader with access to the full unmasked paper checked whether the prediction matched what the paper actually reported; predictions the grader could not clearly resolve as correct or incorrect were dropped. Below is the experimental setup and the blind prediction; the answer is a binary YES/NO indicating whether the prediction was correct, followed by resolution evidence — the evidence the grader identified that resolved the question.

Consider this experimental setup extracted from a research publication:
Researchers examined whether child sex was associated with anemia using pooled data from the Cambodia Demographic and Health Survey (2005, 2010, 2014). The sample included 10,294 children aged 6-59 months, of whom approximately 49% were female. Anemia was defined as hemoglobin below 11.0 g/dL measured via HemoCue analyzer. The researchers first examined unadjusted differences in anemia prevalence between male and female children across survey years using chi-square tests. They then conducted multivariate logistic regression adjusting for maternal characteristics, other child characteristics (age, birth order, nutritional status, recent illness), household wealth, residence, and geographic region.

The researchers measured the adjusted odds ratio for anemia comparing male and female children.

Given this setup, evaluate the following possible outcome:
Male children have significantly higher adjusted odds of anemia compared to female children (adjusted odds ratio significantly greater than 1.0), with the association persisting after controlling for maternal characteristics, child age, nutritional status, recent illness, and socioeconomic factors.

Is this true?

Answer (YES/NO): YES